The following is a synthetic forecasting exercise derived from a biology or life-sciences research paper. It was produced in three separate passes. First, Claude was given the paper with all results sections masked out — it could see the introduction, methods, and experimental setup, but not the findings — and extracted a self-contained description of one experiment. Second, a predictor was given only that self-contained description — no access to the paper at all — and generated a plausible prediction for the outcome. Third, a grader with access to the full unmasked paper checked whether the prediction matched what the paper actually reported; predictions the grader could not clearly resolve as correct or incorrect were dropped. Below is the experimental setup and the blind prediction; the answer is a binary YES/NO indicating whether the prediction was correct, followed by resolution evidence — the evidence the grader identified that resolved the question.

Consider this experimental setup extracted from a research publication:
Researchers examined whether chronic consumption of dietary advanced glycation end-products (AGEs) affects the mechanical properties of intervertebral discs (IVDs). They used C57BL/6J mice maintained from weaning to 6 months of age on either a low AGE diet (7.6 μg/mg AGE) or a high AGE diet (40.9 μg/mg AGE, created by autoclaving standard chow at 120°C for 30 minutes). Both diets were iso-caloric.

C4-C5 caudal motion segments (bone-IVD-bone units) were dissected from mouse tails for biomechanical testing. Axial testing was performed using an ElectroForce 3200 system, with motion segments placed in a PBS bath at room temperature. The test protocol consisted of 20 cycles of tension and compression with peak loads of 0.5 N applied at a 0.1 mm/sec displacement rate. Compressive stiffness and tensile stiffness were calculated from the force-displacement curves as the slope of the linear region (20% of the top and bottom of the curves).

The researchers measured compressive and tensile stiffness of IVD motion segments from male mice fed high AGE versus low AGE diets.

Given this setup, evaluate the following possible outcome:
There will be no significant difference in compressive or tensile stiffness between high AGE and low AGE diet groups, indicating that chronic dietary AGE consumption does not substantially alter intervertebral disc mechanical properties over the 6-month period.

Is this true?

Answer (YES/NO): YES